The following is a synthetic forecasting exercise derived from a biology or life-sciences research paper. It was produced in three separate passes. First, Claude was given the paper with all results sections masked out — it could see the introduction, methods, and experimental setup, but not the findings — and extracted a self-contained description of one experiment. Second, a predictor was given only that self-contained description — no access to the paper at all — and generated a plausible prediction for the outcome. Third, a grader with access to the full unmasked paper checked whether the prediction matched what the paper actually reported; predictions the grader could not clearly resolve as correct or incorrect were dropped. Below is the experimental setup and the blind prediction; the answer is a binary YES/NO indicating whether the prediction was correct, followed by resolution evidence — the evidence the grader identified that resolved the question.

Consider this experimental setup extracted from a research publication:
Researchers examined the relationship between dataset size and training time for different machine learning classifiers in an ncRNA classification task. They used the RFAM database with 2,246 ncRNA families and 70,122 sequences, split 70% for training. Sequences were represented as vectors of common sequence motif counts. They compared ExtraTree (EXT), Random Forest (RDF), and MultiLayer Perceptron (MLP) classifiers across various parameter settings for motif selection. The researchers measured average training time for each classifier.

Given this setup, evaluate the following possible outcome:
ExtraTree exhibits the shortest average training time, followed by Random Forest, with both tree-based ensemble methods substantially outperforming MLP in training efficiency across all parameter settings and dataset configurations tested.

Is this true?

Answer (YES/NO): NO